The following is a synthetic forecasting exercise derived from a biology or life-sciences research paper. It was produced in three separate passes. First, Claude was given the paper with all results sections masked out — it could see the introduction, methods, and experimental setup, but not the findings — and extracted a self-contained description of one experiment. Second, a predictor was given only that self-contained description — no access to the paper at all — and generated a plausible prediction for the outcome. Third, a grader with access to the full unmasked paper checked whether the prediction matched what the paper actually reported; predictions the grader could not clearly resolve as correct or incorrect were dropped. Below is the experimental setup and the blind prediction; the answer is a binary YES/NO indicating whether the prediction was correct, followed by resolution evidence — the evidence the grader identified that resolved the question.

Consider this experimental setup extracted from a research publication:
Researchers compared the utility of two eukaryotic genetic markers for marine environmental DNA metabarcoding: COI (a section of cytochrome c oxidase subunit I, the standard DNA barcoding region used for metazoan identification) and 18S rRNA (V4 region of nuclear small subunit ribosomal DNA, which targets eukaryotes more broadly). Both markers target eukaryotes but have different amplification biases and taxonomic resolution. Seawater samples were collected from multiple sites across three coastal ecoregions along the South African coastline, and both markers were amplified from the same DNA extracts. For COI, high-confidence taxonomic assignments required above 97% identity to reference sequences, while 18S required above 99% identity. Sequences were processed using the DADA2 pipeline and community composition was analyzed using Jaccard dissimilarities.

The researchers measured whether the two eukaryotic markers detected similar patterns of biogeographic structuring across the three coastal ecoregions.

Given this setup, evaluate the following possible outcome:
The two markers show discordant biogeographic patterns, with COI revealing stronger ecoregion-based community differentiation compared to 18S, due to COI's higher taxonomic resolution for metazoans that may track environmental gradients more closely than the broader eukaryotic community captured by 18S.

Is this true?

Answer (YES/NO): NO